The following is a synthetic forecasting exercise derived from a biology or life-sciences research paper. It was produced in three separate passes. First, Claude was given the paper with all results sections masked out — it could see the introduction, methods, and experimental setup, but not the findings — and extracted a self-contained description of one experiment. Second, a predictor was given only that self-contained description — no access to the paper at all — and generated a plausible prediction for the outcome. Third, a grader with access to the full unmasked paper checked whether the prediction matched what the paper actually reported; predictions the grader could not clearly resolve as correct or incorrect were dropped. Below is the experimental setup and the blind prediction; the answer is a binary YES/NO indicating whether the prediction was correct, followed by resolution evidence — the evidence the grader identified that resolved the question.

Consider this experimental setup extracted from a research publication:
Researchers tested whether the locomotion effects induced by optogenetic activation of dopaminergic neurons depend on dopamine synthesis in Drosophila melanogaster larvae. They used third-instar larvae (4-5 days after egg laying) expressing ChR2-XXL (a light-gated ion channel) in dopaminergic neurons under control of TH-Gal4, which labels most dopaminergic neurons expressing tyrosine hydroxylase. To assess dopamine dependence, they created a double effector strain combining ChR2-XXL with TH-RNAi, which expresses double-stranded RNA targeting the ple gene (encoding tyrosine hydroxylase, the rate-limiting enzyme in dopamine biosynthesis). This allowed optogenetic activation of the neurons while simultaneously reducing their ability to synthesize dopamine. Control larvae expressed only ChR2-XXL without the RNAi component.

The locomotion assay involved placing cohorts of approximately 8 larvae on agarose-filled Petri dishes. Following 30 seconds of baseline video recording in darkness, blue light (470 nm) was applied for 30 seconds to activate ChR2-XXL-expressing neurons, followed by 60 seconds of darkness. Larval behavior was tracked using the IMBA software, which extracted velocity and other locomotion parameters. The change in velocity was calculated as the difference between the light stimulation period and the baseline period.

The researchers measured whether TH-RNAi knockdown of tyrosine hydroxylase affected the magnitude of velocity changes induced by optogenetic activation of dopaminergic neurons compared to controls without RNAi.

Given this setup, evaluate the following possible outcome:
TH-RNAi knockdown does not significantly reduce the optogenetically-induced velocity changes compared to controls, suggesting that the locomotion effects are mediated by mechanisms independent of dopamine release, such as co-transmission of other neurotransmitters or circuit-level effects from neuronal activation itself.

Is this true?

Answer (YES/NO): NO